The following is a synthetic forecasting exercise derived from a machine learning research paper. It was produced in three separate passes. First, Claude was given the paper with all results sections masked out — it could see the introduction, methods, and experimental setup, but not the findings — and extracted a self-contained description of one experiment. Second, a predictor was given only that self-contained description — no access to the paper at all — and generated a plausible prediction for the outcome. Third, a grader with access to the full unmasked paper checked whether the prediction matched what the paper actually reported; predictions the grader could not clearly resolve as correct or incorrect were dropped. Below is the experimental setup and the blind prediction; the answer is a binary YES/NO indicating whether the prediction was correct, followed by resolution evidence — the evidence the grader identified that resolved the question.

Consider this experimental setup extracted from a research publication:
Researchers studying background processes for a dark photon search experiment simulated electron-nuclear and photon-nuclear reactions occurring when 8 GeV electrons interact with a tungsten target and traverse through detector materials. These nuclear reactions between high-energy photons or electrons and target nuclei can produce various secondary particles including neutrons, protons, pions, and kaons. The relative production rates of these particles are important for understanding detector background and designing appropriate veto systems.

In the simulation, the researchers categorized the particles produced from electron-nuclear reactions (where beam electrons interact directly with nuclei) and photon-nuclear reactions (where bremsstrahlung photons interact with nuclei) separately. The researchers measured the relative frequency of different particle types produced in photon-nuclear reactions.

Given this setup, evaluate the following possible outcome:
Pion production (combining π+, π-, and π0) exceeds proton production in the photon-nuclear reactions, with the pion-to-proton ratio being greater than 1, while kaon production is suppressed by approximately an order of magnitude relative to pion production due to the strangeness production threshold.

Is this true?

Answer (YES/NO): NO